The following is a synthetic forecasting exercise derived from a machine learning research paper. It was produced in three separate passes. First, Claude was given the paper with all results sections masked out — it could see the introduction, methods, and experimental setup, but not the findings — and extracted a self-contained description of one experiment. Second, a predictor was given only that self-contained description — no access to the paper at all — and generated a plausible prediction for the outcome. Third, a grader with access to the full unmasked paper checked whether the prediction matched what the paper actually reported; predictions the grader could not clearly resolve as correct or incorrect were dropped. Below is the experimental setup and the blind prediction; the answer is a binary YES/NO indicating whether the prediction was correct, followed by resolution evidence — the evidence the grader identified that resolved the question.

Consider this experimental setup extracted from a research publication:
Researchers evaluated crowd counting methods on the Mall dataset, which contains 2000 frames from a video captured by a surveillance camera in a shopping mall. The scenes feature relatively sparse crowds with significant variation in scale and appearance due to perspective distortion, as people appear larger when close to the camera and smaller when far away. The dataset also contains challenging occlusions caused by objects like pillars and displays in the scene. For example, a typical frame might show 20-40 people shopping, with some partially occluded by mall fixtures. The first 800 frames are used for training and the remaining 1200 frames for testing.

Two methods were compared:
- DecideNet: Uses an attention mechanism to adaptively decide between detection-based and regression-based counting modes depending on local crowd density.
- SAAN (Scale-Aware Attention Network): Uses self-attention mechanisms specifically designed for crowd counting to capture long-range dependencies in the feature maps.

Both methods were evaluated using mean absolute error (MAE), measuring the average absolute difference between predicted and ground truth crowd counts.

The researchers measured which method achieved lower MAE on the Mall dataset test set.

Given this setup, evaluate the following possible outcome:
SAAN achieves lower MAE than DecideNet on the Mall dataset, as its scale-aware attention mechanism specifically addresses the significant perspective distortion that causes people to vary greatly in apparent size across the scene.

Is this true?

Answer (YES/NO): YES